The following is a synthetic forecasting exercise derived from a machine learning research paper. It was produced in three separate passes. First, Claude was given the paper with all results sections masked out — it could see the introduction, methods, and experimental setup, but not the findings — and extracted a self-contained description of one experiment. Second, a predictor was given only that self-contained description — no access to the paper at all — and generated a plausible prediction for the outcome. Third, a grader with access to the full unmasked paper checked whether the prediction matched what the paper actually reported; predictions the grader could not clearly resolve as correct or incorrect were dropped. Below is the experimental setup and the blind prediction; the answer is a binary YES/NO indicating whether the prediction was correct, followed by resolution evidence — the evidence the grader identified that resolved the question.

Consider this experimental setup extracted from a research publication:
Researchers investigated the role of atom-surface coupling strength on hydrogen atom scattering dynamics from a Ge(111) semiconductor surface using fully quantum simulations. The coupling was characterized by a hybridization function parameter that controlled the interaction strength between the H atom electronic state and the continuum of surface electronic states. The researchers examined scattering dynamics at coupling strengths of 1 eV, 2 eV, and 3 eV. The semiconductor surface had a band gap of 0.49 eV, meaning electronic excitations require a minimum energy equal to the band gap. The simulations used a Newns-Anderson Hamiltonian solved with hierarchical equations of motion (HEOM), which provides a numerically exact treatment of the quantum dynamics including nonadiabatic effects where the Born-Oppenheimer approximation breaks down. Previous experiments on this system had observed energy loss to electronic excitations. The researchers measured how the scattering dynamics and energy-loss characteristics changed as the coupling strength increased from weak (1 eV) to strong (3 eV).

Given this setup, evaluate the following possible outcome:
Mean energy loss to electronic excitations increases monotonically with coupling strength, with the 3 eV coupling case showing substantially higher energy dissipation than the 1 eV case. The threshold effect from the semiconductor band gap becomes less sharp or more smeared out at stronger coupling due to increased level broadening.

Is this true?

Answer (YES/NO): NO